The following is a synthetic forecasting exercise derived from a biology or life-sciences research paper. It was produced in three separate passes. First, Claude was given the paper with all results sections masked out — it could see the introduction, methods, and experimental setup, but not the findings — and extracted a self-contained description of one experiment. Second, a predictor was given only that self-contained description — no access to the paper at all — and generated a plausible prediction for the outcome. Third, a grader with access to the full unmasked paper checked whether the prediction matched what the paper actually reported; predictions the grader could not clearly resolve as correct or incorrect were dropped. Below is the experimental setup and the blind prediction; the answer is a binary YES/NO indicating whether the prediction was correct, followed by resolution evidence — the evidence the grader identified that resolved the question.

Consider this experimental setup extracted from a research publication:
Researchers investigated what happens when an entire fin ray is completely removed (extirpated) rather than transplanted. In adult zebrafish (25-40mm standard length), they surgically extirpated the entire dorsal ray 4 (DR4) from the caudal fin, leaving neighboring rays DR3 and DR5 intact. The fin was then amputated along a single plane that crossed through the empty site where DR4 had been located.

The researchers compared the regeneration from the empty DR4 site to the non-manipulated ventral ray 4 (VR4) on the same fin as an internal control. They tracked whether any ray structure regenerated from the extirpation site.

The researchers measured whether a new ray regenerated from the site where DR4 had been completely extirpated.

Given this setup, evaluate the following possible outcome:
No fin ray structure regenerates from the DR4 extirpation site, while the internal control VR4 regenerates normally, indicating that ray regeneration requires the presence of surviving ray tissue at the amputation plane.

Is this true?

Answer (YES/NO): YES